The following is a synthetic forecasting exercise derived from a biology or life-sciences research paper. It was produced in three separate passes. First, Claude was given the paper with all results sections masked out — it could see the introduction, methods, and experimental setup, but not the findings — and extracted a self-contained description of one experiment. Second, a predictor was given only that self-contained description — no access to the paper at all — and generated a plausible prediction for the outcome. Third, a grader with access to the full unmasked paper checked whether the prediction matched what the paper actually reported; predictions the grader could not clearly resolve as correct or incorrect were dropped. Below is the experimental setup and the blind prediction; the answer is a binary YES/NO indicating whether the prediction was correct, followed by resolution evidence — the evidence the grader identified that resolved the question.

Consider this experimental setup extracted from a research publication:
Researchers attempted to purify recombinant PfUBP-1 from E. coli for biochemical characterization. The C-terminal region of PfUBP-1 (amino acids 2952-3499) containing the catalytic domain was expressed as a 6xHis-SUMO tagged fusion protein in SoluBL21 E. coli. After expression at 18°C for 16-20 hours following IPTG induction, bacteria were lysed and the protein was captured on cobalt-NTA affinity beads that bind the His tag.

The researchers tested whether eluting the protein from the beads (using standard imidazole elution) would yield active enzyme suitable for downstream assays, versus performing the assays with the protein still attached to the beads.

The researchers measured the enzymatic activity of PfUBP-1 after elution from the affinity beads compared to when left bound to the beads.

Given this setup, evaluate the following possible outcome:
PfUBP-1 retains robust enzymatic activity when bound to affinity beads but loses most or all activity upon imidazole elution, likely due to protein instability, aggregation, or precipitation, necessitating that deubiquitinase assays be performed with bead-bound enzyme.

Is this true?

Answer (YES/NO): YES